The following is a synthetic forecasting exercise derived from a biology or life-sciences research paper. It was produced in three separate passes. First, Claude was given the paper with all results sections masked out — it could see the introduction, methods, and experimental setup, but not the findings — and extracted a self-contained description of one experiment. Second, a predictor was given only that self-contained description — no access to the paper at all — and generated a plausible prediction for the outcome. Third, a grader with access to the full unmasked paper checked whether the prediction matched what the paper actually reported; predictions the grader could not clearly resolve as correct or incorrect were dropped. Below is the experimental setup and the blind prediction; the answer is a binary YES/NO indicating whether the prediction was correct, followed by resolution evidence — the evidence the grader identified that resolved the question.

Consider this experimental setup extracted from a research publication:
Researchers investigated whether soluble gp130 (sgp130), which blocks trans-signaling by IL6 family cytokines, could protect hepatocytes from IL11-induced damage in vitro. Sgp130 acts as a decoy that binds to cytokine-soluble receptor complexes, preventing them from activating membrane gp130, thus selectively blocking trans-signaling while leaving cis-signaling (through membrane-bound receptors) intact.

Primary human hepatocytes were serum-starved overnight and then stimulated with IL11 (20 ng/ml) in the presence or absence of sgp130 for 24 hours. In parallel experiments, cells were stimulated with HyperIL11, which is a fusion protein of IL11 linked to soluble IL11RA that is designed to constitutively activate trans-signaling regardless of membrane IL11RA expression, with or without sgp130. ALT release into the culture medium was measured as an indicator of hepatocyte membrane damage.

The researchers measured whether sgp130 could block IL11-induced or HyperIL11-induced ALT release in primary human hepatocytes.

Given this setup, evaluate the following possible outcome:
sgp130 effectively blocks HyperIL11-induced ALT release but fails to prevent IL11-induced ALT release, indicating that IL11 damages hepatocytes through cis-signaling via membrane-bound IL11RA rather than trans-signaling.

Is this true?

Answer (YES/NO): YES